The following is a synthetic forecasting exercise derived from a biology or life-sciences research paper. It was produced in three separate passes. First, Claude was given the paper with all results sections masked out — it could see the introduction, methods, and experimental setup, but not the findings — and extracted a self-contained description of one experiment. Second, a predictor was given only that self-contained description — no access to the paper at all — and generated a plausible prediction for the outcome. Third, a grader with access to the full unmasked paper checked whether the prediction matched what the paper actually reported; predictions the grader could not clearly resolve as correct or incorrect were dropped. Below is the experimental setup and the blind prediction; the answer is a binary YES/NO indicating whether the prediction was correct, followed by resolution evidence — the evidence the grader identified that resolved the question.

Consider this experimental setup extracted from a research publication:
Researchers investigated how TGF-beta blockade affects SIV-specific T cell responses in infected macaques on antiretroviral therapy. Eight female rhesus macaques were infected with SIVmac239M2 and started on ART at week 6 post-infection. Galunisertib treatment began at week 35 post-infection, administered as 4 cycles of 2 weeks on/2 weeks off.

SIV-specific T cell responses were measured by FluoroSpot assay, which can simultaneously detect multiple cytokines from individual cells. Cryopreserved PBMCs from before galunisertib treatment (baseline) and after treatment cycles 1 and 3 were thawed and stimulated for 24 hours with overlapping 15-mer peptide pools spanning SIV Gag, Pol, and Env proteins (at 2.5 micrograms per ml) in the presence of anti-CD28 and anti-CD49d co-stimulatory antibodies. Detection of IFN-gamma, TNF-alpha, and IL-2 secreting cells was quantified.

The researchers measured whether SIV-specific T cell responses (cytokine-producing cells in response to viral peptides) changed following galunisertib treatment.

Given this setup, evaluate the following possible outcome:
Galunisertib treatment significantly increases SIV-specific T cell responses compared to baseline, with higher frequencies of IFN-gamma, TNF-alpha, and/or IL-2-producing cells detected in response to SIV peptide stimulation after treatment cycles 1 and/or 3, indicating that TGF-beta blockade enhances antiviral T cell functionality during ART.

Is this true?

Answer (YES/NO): YES